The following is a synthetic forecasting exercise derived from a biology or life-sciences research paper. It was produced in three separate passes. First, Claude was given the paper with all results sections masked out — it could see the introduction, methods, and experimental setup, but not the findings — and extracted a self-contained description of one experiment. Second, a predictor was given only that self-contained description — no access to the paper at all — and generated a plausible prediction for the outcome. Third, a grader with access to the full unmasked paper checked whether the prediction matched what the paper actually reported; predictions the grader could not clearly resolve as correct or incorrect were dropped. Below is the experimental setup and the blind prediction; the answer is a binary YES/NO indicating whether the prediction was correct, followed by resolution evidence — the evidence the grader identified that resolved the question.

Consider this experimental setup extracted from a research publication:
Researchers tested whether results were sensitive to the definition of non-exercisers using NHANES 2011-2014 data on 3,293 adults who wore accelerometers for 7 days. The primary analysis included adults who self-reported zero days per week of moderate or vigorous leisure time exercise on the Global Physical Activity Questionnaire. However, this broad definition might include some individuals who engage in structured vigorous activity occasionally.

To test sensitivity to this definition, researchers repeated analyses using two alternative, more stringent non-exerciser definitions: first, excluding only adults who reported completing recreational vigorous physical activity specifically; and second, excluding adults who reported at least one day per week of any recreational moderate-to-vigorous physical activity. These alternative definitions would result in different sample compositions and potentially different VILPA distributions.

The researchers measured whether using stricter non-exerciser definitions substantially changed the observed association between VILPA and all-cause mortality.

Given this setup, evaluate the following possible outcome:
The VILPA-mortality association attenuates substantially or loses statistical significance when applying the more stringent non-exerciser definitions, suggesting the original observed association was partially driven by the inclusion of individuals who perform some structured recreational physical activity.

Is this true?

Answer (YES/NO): NO